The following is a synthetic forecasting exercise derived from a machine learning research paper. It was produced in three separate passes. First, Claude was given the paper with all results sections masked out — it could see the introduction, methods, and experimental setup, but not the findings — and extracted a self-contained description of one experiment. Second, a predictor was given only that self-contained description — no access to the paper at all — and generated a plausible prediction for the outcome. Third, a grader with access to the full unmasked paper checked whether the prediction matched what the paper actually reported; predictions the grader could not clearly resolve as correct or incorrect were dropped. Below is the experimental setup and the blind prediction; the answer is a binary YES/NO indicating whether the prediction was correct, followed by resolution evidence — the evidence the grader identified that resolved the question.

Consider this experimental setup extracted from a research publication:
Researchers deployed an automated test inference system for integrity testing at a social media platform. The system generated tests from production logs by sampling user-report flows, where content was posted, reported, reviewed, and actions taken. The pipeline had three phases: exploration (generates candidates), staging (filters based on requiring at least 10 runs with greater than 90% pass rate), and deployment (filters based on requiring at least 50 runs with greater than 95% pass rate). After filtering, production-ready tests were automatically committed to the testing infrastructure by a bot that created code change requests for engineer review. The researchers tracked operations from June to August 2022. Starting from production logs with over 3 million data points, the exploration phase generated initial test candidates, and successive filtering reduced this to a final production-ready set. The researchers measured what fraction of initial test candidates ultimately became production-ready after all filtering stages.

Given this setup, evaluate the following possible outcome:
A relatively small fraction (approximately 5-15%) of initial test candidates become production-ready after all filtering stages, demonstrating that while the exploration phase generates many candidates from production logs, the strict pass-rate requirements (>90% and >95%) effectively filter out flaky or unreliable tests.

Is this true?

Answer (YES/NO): NO